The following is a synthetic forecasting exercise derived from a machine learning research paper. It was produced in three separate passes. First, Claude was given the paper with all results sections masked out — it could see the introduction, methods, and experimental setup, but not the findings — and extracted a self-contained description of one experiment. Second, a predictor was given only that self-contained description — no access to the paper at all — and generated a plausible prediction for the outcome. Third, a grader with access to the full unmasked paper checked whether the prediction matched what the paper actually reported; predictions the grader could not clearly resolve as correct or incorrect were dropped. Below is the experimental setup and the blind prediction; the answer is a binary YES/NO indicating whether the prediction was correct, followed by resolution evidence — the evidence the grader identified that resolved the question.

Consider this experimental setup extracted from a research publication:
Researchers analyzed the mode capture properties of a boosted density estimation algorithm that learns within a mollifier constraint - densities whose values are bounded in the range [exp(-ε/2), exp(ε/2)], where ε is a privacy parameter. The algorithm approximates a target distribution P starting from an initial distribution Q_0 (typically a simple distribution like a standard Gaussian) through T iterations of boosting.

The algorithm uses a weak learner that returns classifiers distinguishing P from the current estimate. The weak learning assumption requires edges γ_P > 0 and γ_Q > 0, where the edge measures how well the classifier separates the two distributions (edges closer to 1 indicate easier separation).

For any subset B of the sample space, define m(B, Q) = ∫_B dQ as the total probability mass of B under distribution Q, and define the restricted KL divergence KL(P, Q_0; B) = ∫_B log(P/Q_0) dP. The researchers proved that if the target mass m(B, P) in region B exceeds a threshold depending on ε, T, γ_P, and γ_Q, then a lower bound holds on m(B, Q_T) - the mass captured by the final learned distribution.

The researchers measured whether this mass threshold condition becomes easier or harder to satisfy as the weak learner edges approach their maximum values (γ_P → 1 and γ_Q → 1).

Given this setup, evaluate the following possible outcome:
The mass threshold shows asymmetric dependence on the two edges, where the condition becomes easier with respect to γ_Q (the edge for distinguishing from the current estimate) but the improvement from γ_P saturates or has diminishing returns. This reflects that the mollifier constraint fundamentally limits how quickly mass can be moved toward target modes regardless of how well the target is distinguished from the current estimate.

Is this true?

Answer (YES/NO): NO